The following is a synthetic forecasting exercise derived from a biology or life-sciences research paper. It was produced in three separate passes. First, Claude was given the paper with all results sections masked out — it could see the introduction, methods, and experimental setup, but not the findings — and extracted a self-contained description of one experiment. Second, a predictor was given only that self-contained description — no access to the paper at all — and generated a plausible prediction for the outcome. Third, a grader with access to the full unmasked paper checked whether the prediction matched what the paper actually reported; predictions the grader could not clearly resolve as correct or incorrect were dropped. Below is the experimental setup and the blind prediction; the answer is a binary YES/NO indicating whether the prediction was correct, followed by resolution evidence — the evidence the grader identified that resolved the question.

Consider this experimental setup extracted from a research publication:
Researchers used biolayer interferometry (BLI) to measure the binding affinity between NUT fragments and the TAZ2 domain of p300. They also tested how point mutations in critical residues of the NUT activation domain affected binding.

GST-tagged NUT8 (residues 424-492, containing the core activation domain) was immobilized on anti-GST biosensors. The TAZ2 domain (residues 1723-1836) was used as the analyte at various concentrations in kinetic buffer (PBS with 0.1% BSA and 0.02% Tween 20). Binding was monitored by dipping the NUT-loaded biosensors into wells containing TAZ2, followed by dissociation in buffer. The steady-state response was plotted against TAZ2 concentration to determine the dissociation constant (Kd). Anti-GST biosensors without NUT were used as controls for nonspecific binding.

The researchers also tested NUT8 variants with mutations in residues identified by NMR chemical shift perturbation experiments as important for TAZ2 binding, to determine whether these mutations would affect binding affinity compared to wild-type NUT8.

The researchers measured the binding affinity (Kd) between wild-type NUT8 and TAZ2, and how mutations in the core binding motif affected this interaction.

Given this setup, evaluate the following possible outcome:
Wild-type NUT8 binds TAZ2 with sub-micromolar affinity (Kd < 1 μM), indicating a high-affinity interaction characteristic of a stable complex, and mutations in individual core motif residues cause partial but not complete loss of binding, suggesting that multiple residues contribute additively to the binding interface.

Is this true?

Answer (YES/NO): YES